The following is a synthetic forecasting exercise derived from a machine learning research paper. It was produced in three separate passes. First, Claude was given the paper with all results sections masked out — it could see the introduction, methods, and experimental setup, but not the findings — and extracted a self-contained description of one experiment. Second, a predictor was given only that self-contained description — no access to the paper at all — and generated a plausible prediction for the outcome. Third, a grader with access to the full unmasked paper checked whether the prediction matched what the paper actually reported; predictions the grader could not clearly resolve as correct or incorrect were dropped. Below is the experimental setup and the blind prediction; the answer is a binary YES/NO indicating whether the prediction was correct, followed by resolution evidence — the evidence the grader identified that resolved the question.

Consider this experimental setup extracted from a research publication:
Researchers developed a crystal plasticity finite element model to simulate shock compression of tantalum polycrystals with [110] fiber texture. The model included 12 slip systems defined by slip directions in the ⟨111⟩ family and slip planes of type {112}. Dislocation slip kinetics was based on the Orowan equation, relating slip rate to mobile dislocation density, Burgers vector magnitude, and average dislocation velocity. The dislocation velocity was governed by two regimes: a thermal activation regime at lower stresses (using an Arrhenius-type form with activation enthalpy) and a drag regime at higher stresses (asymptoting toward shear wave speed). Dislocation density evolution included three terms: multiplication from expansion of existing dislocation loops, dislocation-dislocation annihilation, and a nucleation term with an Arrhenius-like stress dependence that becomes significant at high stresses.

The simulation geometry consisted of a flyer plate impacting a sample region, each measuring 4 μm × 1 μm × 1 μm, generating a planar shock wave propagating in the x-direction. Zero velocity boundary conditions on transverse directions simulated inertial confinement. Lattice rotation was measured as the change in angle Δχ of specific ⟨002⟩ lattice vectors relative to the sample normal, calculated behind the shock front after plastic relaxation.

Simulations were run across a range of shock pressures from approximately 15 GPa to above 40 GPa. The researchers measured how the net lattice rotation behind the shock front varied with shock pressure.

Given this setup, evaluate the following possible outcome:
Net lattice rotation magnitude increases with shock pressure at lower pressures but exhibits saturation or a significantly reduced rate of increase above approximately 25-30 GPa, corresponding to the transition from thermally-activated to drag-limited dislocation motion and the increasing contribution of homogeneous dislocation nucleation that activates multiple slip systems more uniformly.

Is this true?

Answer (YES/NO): NO